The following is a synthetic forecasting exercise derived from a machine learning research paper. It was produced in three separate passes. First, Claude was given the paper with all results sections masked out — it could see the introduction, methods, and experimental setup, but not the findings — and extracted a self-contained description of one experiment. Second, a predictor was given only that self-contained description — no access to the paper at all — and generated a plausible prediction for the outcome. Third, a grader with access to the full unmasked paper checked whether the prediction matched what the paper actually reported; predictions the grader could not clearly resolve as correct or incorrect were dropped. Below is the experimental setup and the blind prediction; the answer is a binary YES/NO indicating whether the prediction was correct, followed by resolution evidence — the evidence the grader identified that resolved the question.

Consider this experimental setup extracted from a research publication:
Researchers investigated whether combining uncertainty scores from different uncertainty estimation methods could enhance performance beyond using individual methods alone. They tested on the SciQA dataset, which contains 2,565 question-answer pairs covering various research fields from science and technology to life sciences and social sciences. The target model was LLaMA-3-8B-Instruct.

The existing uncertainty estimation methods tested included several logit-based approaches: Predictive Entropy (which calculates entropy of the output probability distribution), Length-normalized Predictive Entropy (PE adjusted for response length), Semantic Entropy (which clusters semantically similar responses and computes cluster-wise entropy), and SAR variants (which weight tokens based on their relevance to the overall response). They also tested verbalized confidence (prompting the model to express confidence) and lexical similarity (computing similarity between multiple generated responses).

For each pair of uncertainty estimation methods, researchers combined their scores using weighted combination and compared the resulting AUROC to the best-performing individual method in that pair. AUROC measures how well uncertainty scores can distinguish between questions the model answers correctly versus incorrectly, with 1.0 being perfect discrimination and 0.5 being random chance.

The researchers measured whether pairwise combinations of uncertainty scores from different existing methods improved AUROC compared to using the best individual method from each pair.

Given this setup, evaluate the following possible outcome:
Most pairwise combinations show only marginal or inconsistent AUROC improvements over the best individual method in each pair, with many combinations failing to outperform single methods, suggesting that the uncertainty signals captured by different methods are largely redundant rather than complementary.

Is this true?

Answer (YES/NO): NO